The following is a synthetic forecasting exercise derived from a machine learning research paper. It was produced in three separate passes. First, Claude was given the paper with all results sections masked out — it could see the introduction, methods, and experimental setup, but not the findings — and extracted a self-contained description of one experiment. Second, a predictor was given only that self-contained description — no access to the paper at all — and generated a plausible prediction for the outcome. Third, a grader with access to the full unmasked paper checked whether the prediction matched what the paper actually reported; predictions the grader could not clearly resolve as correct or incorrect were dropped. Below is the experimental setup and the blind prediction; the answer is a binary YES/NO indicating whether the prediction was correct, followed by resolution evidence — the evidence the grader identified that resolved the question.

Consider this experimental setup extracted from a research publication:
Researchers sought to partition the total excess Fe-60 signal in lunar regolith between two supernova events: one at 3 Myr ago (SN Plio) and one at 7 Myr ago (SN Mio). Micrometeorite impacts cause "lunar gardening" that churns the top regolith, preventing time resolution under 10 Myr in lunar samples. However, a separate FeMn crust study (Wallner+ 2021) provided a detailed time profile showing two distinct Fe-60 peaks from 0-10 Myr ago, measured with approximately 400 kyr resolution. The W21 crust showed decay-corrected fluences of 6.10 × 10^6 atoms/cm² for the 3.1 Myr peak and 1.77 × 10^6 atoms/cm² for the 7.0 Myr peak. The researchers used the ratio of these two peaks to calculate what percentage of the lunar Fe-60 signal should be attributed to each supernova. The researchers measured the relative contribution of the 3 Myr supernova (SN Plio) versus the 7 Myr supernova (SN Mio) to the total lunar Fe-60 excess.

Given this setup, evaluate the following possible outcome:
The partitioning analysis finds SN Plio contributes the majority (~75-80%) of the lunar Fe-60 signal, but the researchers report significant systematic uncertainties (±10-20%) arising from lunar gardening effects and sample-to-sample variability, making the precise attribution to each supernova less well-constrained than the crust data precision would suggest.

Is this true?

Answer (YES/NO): NO